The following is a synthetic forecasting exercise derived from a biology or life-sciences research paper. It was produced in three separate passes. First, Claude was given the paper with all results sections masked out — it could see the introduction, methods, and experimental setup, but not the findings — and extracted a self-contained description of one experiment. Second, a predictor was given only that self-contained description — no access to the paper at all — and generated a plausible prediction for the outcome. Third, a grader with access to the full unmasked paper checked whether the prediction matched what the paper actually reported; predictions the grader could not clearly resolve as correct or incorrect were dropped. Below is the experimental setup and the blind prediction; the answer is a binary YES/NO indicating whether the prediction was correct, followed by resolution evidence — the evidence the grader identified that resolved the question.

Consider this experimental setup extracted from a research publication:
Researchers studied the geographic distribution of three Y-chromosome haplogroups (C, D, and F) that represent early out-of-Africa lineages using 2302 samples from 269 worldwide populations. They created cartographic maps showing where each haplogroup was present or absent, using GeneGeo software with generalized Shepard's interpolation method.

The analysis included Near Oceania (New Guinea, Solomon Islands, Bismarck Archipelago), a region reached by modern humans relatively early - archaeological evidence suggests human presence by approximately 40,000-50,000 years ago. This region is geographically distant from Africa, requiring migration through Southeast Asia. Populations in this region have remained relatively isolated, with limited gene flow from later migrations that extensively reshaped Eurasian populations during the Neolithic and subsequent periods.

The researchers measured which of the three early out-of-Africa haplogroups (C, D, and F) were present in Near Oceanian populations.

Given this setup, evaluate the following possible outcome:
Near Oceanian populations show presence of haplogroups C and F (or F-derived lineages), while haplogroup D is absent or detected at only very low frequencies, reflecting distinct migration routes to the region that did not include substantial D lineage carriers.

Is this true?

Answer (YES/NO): NO